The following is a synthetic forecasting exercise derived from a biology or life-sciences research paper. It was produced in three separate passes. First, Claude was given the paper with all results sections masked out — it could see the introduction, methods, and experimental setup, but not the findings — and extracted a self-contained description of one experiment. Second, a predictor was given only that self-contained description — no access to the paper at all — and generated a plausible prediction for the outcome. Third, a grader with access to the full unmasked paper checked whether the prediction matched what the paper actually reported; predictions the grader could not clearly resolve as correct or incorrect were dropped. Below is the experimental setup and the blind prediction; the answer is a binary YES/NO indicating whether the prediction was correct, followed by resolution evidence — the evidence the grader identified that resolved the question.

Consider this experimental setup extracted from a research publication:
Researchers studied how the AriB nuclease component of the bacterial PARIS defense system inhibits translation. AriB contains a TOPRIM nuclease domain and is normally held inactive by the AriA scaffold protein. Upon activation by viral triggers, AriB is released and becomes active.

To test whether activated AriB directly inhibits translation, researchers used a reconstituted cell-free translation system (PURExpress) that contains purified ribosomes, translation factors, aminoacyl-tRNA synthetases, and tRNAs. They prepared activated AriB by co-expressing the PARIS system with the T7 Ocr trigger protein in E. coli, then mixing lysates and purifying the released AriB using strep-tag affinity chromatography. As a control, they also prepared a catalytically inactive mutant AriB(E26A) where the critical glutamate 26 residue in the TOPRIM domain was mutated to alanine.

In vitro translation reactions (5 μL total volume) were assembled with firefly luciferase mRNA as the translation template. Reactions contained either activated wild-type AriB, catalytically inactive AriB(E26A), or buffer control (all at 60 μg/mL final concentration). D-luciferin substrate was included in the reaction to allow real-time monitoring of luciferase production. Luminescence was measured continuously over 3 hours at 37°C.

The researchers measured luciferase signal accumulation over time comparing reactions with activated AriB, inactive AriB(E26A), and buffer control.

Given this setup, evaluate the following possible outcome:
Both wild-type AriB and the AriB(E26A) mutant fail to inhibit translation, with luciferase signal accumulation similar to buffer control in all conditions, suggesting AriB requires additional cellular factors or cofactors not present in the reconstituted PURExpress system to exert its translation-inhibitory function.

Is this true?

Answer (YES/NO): NO